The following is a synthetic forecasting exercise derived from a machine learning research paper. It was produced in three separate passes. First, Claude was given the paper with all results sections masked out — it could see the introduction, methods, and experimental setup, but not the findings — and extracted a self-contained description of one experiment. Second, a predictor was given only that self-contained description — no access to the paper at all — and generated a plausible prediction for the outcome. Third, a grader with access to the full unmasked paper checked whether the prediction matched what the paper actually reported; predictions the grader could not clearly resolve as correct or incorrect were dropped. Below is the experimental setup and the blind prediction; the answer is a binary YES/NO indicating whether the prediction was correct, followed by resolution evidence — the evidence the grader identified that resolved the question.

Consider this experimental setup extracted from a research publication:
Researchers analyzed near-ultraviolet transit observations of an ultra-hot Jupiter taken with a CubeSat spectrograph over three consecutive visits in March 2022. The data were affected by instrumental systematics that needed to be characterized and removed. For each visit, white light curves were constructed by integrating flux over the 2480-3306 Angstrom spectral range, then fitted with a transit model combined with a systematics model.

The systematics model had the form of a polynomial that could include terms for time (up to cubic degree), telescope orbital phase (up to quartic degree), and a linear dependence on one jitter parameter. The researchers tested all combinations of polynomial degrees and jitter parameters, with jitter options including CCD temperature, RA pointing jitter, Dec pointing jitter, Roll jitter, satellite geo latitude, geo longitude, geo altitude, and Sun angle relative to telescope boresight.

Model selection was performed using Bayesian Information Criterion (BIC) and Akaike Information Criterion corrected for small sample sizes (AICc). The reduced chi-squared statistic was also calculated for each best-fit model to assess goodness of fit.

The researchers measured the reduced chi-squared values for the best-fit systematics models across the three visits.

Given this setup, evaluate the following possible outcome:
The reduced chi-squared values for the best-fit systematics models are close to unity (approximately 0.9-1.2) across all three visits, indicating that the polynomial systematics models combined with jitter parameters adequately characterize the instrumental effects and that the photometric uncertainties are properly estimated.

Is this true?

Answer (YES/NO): NO